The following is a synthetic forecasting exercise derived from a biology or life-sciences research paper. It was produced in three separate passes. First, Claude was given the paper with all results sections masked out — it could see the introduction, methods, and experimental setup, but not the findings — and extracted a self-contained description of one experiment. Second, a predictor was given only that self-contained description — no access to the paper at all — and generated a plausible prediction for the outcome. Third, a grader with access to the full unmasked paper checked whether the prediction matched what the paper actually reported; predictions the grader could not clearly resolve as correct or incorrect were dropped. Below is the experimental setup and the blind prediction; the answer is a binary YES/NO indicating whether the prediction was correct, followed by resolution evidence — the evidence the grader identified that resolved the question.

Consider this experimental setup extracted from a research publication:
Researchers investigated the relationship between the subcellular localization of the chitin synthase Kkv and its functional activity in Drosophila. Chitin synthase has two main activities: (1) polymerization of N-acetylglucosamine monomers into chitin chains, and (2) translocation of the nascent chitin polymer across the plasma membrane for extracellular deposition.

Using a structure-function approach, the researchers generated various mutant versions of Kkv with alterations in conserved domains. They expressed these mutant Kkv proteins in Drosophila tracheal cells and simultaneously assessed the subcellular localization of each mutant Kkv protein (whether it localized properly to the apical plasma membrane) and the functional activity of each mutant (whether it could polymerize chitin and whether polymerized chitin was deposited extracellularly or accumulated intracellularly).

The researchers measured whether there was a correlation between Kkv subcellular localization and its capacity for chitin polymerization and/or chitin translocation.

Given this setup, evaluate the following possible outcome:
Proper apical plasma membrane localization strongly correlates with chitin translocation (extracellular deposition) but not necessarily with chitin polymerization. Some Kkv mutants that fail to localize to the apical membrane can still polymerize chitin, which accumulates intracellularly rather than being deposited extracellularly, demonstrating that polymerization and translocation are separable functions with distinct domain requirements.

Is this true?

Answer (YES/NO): NO